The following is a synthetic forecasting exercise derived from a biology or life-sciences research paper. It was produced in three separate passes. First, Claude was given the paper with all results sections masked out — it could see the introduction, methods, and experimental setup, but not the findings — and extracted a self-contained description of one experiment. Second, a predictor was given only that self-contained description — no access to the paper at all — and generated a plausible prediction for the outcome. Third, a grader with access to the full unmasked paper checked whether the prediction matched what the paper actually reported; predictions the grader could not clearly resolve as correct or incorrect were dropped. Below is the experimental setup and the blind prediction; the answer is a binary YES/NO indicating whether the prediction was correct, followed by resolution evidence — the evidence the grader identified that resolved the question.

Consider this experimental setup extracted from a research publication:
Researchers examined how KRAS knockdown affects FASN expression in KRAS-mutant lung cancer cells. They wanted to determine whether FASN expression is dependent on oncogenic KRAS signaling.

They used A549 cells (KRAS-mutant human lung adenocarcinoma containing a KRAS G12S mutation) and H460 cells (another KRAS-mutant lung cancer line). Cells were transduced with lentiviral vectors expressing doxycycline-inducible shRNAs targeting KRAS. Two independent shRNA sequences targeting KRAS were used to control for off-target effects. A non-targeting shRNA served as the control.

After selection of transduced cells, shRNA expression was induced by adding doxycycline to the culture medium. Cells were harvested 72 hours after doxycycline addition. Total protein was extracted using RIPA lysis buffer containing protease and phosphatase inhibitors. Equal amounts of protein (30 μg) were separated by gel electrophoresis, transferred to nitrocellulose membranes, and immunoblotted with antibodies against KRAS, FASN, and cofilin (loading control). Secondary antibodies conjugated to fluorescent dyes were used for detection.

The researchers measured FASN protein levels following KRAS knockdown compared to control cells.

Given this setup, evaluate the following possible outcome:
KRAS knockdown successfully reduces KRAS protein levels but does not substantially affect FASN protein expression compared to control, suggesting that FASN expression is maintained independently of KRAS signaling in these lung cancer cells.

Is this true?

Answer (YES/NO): NO